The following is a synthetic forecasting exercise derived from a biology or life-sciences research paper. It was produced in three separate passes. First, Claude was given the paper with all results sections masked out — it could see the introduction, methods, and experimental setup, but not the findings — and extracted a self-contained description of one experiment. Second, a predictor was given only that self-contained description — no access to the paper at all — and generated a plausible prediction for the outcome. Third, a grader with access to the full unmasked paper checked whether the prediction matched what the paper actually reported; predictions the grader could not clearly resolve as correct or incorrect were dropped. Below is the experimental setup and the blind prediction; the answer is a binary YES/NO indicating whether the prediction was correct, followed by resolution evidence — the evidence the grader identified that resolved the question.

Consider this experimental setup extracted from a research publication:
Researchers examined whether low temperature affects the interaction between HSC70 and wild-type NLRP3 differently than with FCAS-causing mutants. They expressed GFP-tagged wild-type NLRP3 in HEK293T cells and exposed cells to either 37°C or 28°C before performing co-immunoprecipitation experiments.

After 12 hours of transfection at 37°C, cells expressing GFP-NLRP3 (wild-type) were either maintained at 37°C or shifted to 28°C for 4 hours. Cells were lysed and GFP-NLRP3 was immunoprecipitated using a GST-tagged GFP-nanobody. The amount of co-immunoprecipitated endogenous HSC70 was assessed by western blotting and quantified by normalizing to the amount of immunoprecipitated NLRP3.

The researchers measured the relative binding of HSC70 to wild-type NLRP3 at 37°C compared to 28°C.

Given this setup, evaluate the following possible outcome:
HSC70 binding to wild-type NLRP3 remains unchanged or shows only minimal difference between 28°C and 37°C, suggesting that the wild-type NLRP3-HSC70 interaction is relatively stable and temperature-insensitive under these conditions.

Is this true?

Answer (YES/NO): NO